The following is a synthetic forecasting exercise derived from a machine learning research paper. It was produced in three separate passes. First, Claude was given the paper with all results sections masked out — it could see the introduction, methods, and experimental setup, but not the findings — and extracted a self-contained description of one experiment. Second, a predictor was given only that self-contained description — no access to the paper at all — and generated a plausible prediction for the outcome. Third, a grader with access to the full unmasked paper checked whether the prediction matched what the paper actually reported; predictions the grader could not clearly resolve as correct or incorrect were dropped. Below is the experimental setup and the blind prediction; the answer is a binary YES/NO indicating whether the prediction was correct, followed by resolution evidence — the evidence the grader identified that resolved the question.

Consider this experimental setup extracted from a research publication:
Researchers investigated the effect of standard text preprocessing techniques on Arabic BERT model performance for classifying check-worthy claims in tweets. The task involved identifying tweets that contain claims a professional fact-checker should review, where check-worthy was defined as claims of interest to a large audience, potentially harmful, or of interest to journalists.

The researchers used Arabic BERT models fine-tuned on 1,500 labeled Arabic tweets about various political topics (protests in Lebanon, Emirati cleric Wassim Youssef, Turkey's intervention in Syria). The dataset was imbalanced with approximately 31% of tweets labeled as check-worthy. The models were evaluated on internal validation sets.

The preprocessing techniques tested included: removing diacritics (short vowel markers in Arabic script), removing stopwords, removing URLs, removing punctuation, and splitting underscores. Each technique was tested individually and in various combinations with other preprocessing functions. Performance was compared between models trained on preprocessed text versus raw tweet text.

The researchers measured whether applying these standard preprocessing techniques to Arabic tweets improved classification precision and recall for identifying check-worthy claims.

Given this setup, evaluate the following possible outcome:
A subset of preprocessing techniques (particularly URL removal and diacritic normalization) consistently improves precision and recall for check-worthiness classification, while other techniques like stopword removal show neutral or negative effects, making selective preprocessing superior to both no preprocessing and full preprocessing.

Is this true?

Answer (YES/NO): NO